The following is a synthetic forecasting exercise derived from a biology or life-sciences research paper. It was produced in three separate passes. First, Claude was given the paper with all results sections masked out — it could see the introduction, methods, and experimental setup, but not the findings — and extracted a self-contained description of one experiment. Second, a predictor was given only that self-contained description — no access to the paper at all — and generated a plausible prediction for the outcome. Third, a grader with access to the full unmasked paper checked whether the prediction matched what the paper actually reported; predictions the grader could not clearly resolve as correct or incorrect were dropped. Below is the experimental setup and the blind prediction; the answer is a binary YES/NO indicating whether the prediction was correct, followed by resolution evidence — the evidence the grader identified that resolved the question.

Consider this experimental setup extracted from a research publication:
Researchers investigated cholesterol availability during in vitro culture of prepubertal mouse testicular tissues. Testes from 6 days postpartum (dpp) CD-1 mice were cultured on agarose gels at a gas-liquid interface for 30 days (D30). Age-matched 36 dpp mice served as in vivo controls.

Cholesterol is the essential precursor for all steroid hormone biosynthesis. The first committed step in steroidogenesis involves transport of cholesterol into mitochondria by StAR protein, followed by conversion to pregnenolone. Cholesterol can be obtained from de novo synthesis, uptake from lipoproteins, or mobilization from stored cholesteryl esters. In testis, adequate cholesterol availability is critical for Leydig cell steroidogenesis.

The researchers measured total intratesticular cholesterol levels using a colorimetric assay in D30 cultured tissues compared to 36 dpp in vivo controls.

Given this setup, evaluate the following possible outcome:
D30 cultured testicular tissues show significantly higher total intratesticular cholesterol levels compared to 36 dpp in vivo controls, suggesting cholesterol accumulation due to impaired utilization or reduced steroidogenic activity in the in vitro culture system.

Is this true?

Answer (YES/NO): YES